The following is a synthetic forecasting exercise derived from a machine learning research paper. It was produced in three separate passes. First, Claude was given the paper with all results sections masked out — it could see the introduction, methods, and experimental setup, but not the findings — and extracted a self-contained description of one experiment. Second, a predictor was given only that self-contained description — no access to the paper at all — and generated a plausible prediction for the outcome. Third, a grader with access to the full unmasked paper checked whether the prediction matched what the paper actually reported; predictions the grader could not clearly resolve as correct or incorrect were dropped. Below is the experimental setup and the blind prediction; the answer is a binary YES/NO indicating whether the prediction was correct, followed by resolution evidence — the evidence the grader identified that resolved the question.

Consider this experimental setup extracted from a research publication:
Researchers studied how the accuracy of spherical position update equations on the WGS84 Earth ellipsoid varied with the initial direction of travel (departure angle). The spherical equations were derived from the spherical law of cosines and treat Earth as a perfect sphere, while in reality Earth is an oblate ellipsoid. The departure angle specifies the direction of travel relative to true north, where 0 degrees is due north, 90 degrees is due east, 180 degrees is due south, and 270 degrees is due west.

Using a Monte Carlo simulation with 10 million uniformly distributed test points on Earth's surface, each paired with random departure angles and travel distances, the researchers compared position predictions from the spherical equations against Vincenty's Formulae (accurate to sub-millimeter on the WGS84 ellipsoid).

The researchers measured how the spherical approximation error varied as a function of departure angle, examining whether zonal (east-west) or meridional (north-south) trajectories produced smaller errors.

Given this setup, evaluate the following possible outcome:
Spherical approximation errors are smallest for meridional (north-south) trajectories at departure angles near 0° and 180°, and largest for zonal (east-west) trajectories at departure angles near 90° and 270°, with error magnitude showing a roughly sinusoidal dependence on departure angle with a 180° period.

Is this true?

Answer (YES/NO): NO